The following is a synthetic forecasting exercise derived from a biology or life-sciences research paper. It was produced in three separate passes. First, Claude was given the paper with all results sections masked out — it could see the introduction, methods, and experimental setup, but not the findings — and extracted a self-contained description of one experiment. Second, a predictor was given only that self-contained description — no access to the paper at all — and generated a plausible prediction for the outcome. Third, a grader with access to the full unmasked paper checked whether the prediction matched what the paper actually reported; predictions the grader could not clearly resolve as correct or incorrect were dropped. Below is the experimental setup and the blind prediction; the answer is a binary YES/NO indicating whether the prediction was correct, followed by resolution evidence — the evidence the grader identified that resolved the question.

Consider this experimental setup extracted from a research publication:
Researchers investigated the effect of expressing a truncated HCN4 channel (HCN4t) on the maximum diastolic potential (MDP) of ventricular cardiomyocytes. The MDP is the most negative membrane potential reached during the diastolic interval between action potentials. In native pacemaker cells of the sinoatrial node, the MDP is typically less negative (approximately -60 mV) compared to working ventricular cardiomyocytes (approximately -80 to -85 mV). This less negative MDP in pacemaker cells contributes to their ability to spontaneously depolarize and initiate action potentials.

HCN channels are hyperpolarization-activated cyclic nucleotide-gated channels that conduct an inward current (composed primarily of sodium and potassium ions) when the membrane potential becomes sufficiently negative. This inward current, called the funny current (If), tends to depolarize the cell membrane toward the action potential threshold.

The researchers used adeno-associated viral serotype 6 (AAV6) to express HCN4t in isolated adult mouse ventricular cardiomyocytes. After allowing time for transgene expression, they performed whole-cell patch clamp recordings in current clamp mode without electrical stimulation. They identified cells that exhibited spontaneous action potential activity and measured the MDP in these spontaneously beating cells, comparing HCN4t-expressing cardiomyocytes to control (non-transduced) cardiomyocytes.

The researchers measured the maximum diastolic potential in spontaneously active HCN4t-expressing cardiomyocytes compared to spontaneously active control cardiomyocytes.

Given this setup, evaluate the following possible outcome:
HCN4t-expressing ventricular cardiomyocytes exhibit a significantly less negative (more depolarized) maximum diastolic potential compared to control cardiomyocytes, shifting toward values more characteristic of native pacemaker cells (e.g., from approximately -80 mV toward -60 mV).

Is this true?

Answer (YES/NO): YES